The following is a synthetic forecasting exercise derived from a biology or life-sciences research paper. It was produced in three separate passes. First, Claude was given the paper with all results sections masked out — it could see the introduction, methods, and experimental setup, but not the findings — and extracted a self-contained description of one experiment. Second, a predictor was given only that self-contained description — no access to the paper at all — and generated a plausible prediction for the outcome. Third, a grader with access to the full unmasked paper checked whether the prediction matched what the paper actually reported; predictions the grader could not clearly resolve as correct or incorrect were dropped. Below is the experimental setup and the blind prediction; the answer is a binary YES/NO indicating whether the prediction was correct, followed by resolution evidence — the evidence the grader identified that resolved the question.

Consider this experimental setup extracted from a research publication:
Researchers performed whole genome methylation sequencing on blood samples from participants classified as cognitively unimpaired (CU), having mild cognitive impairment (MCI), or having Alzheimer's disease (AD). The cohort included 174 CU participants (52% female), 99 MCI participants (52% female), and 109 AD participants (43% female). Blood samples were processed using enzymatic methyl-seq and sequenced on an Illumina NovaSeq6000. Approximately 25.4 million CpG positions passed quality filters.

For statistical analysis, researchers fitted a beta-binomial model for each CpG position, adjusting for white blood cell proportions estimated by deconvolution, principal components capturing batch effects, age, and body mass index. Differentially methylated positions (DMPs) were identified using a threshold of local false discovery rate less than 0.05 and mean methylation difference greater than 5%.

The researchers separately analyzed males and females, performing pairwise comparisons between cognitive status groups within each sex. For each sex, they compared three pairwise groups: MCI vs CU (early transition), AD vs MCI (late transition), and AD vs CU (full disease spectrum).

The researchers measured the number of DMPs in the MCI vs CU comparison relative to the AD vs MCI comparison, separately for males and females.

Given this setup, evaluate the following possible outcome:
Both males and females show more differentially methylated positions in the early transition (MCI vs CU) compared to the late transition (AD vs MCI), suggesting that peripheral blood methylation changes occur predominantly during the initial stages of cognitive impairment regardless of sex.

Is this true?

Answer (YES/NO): NO